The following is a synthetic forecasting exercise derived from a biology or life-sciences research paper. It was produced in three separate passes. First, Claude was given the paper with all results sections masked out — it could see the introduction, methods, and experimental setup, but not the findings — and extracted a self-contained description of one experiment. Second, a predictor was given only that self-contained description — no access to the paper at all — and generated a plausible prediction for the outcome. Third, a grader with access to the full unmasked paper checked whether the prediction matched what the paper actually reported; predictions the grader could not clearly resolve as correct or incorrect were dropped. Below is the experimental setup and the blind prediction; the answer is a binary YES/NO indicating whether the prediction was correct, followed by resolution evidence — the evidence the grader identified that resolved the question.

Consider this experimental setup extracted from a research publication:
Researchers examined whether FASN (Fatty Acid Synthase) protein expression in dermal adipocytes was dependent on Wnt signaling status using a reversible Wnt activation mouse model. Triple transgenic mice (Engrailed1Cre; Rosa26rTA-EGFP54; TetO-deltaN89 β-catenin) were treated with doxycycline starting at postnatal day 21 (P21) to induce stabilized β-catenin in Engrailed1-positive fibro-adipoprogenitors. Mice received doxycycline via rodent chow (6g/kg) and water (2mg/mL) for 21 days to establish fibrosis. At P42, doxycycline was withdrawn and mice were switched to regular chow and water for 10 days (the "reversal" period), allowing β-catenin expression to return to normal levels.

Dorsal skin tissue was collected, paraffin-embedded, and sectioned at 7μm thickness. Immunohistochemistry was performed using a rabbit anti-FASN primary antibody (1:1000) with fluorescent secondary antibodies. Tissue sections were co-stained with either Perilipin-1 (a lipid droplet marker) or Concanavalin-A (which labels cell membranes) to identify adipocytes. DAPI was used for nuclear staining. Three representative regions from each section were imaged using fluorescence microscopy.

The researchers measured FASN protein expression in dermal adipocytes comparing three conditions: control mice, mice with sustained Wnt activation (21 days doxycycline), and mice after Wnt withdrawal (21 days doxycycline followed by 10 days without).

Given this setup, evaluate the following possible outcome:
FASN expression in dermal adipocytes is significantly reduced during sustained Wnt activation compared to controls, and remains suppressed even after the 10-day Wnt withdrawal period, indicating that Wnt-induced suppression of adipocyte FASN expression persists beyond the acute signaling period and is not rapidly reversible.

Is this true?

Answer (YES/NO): NO